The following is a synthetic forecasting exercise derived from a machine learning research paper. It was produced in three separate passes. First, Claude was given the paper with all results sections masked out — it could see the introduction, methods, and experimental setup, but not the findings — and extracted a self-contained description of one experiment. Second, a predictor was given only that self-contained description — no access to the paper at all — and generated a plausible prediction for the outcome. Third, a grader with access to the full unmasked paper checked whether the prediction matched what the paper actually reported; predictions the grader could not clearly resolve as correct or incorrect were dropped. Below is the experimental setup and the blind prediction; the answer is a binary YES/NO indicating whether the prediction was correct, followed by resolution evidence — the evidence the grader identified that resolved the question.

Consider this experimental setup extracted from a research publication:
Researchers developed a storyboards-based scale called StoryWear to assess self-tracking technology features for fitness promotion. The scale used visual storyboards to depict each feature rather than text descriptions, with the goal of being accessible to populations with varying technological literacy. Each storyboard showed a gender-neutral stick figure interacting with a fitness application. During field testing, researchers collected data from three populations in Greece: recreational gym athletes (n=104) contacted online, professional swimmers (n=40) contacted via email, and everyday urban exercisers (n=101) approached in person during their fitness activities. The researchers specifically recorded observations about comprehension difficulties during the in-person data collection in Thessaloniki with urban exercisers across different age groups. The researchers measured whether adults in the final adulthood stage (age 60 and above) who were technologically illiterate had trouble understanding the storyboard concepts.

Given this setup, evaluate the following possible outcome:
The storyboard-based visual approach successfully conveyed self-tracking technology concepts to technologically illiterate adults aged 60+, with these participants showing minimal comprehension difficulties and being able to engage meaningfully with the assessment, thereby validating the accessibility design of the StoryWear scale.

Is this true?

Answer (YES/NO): NO